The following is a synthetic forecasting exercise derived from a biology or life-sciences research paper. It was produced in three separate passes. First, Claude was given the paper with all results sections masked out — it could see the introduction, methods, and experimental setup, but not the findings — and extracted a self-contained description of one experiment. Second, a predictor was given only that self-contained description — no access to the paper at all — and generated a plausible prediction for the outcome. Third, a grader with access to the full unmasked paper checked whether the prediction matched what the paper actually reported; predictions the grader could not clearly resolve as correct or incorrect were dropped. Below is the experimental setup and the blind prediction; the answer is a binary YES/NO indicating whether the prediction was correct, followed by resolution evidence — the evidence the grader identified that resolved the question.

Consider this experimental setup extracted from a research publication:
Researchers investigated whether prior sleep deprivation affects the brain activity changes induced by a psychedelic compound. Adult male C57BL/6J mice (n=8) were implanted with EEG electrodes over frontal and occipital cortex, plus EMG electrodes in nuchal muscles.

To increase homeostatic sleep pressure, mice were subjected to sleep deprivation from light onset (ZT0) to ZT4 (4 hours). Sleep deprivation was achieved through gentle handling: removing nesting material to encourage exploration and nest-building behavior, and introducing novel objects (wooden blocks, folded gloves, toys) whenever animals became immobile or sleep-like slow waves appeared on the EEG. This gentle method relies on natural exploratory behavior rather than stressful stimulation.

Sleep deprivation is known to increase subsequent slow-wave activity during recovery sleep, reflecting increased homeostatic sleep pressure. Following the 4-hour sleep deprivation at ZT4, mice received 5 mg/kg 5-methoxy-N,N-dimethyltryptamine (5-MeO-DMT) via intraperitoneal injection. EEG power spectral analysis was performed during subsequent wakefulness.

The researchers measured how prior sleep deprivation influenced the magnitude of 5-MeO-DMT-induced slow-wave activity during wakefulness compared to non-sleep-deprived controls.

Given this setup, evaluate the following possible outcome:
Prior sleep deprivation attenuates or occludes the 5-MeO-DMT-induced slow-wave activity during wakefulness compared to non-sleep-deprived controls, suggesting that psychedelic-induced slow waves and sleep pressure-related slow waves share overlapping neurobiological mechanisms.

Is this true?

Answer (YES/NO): NO